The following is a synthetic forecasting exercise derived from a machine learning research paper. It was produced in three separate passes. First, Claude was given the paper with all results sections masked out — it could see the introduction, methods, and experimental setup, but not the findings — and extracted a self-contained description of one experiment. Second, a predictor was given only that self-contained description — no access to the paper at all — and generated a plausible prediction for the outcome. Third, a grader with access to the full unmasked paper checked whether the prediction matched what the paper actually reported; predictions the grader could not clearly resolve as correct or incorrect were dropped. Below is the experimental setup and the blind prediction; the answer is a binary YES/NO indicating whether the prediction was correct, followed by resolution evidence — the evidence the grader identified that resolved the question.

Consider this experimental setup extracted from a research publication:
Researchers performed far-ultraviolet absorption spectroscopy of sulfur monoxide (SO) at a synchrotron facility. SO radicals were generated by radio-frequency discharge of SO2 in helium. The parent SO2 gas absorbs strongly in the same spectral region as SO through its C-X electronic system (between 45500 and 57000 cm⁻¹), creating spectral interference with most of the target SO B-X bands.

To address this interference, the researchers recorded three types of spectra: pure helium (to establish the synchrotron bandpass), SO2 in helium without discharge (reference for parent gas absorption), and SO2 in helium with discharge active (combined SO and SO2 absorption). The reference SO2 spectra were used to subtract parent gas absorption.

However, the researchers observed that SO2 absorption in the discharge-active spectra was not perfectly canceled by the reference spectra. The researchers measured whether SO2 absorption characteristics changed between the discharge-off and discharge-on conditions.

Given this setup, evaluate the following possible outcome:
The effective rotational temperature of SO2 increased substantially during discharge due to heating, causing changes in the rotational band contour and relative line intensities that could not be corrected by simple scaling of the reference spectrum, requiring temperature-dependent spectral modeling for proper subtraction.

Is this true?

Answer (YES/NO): NO